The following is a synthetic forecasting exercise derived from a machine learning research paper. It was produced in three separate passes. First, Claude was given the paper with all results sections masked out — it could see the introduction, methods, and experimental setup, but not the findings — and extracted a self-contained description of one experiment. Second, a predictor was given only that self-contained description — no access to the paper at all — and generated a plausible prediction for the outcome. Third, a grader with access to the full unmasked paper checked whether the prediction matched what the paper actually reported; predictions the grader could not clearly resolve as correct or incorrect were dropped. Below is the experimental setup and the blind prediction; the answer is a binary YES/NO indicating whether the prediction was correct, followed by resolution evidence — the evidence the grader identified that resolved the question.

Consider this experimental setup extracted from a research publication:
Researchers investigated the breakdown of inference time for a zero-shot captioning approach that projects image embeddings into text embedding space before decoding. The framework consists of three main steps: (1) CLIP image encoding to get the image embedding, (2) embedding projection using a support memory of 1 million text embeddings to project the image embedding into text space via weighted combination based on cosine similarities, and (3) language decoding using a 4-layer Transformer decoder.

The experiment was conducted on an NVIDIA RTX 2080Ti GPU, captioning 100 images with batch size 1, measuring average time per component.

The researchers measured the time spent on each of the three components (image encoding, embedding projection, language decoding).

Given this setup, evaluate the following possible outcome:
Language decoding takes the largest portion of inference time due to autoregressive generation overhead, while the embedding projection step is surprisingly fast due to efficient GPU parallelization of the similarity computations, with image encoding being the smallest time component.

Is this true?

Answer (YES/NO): NO